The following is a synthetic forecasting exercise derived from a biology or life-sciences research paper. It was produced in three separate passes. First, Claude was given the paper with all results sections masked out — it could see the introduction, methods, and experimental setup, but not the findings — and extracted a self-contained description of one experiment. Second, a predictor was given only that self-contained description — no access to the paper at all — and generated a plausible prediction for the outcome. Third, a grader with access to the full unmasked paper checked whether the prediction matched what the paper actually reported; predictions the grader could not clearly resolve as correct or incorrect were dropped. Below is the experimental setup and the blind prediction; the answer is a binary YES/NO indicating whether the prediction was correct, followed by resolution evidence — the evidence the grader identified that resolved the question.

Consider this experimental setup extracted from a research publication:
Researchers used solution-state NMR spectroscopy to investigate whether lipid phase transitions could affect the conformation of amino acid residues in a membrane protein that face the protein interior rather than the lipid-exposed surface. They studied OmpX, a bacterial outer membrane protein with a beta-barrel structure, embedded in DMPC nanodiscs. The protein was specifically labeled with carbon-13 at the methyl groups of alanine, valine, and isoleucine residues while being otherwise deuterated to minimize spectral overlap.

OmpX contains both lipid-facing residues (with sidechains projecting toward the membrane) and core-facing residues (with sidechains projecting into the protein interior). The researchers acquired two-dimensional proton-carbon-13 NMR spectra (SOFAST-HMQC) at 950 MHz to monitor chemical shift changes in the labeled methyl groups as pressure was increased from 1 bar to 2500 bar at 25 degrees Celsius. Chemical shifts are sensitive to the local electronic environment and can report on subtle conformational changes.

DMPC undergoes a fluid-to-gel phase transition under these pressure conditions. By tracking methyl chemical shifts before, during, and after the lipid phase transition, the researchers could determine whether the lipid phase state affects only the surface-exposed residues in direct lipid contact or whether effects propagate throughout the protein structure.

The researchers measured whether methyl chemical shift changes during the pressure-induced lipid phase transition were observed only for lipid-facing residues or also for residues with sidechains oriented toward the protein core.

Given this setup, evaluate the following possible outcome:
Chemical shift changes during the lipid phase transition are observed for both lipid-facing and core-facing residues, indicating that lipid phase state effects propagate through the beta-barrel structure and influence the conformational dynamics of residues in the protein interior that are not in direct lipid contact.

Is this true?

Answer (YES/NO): YES